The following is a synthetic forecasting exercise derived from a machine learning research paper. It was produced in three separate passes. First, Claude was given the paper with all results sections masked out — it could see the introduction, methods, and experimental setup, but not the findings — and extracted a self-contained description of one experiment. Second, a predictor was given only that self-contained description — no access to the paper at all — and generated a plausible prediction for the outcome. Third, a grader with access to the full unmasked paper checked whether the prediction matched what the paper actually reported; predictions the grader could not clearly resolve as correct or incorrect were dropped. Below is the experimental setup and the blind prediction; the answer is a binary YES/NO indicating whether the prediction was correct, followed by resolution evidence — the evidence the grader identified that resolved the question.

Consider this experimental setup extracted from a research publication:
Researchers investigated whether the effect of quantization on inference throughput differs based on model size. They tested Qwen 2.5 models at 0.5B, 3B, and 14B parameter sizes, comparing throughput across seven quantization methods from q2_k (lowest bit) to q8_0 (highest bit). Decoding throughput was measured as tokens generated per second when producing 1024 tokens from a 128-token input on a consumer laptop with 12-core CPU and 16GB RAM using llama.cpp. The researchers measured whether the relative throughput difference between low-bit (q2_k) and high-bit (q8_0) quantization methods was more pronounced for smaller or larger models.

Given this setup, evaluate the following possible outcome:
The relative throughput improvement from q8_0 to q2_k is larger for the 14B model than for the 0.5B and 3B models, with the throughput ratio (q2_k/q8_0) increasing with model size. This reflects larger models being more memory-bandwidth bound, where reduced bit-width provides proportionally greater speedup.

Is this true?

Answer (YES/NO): NO